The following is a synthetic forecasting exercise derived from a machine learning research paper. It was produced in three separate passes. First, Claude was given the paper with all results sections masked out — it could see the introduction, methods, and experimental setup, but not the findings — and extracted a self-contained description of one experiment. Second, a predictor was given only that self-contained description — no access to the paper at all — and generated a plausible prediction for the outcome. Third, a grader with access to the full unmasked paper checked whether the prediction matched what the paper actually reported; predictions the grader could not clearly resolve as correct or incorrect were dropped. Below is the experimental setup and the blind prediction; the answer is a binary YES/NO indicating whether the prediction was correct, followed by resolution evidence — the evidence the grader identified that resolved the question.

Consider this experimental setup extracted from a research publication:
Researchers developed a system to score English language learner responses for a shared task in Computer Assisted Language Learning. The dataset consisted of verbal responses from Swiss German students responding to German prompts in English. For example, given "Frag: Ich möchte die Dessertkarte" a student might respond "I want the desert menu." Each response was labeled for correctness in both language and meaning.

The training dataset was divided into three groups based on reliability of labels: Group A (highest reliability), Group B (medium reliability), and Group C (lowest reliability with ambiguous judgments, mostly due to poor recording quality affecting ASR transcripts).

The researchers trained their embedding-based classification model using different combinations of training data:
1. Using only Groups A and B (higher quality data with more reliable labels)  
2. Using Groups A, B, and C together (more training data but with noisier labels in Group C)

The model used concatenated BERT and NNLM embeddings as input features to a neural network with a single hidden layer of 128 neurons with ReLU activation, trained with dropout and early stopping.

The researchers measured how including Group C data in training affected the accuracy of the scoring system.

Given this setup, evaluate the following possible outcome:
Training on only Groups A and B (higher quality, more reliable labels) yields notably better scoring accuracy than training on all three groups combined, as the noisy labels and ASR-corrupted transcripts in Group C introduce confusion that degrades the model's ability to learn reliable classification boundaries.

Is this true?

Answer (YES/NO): YES